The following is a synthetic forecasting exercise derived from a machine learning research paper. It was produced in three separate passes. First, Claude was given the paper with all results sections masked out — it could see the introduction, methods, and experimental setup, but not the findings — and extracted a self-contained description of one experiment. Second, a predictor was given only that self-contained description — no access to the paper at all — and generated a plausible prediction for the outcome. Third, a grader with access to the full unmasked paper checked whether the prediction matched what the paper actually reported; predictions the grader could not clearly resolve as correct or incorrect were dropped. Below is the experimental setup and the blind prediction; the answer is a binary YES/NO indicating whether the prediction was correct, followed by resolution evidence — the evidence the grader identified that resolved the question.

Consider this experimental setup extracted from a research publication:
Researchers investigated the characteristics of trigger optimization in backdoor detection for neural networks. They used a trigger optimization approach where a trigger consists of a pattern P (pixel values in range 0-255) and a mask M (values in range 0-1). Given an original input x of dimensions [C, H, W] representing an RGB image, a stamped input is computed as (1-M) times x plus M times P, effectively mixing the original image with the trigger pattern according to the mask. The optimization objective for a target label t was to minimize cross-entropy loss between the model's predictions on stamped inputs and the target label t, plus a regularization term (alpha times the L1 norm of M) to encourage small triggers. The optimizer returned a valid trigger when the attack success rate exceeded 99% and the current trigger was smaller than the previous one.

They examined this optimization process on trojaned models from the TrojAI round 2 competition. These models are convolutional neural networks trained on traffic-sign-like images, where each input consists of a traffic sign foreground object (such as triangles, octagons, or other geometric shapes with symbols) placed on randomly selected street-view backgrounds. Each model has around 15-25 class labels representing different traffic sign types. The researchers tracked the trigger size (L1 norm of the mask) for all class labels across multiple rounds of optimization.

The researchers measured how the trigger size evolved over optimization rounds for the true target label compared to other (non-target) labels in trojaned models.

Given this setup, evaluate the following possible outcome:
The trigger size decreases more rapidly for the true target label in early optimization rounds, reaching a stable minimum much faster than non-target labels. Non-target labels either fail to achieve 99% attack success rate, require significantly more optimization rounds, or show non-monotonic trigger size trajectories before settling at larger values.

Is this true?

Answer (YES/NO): NO